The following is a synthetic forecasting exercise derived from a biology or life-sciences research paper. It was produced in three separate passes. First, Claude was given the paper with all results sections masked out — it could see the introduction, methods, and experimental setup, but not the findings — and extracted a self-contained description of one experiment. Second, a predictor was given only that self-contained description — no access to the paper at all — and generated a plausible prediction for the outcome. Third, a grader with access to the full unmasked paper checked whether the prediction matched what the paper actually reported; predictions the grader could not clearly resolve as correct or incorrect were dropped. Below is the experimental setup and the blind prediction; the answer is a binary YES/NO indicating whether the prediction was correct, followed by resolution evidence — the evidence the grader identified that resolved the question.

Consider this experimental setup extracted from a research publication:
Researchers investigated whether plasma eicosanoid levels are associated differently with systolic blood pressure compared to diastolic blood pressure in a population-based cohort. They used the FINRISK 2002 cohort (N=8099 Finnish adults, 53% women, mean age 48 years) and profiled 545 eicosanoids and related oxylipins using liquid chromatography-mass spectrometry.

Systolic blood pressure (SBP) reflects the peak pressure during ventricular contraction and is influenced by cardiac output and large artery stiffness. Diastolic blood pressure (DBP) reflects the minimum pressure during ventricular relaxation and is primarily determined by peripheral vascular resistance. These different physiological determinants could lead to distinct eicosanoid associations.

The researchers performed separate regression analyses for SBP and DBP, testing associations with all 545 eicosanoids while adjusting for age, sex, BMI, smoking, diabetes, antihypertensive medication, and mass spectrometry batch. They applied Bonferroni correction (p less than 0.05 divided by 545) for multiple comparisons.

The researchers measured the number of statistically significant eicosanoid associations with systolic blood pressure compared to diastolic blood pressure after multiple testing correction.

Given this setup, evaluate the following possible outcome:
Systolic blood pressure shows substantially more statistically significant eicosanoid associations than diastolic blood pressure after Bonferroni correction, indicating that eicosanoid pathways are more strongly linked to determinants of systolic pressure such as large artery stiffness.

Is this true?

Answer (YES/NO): YES